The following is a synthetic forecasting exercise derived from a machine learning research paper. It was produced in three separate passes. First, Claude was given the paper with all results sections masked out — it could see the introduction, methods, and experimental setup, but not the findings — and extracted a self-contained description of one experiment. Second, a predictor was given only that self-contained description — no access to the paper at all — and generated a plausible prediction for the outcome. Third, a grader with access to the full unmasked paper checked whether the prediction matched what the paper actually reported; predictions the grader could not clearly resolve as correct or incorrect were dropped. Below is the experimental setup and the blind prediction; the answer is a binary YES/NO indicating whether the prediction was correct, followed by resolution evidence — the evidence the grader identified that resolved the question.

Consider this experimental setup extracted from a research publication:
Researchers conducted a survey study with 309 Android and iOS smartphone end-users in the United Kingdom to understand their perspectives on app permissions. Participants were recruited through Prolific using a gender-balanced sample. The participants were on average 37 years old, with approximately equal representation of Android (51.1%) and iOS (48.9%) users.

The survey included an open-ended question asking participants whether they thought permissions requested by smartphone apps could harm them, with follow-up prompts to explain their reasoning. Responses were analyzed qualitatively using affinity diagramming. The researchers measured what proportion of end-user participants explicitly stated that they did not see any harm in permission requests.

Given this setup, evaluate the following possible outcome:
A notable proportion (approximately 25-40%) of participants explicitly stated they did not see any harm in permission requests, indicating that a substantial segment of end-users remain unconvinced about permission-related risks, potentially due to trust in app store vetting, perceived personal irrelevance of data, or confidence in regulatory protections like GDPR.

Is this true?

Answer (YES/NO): YES